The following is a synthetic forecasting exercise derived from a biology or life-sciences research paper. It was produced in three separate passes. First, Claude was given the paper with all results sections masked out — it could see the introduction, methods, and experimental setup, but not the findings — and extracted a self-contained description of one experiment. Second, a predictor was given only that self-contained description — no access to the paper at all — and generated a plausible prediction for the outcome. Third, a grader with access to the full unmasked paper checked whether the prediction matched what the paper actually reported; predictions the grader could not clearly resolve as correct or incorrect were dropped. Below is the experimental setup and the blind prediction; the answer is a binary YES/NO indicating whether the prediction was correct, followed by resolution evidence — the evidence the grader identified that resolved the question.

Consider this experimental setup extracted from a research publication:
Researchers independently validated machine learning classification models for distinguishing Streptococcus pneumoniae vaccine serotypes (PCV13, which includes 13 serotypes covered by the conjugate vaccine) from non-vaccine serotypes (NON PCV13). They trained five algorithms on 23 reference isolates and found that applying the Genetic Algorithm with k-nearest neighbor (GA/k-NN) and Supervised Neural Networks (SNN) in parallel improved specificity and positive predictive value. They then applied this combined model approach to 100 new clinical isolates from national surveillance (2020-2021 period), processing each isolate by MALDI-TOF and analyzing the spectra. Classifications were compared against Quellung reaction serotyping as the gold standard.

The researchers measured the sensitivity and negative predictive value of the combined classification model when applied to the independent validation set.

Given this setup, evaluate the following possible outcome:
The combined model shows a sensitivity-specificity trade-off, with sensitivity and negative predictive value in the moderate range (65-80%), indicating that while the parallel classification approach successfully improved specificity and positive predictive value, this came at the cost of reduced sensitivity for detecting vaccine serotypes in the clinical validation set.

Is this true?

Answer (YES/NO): NO